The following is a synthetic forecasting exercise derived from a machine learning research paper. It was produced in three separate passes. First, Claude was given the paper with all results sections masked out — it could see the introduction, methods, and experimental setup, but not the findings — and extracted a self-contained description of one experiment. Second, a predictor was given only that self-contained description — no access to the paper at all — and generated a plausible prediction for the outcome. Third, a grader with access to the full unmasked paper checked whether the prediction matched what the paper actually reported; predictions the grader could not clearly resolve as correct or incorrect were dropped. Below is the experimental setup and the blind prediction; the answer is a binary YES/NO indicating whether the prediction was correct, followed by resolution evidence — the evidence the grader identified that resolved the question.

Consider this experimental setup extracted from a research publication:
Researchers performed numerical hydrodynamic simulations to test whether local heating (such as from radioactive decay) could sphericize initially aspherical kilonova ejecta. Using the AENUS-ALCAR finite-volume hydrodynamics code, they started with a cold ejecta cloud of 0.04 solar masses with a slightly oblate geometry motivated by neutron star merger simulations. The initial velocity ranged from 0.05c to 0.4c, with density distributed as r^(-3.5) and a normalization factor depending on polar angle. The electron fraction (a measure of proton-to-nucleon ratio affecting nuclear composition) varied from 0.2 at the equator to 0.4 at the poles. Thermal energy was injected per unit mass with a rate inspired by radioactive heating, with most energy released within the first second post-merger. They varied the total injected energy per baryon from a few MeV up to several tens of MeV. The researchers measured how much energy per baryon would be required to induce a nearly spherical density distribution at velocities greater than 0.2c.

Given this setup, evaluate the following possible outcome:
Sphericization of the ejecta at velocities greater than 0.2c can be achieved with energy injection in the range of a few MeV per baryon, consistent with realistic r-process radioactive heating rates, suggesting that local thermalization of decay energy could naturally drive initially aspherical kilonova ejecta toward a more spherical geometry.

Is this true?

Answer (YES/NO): NO